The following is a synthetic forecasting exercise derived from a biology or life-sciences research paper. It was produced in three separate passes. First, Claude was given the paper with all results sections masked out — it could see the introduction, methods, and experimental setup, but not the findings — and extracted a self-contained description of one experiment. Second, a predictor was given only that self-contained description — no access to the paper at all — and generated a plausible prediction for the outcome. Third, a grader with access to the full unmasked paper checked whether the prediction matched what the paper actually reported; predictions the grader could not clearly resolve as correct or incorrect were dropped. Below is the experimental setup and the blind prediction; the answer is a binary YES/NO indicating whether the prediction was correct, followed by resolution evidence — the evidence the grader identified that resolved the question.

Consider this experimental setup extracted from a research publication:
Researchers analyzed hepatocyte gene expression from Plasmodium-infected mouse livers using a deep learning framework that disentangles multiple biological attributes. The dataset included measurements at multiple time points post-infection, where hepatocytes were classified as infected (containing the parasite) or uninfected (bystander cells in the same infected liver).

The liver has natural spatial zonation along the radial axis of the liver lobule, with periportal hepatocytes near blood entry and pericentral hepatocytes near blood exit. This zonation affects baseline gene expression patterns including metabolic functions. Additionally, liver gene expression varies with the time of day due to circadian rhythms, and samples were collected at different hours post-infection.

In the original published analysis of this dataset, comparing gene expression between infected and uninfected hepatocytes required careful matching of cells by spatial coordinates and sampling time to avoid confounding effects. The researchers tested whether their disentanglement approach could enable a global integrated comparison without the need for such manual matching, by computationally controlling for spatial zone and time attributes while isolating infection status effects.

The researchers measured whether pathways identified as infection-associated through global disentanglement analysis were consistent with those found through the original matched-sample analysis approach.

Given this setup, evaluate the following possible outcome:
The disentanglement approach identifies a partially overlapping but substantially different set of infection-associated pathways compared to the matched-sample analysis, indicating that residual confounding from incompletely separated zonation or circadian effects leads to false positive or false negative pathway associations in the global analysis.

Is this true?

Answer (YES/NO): NO